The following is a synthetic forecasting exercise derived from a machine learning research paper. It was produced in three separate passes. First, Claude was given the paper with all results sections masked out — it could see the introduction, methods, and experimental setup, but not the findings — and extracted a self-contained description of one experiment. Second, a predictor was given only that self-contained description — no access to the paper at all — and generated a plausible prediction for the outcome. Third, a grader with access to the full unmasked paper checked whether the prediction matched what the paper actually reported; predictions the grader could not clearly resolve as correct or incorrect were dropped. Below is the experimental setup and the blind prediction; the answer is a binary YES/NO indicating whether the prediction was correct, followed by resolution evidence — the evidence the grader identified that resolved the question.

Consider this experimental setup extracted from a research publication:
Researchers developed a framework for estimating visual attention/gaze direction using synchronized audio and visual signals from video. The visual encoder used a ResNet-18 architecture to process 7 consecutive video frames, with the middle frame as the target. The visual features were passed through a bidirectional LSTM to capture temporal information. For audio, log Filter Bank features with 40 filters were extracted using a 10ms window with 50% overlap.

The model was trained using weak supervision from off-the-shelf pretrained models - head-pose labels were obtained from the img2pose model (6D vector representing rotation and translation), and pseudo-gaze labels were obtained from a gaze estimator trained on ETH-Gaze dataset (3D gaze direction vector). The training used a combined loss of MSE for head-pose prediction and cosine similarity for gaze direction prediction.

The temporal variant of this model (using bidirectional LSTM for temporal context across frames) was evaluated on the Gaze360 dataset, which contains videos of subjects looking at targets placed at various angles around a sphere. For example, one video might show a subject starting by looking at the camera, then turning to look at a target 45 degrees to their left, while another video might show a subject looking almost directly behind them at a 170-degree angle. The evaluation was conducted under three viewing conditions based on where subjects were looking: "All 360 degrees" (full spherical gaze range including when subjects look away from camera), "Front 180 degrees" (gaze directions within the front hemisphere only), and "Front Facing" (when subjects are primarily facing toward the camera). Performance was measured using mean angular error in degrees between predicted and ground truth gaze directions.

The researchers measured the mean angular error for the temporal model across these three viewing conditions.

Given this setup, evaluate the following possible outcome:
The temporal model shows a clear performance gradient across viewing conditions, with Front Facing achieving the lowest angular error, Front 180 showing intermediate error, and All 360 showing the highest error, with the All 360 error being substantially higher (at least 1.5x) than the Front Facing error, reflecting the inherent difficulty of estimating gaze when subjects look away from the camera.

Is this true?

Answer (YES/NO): NO